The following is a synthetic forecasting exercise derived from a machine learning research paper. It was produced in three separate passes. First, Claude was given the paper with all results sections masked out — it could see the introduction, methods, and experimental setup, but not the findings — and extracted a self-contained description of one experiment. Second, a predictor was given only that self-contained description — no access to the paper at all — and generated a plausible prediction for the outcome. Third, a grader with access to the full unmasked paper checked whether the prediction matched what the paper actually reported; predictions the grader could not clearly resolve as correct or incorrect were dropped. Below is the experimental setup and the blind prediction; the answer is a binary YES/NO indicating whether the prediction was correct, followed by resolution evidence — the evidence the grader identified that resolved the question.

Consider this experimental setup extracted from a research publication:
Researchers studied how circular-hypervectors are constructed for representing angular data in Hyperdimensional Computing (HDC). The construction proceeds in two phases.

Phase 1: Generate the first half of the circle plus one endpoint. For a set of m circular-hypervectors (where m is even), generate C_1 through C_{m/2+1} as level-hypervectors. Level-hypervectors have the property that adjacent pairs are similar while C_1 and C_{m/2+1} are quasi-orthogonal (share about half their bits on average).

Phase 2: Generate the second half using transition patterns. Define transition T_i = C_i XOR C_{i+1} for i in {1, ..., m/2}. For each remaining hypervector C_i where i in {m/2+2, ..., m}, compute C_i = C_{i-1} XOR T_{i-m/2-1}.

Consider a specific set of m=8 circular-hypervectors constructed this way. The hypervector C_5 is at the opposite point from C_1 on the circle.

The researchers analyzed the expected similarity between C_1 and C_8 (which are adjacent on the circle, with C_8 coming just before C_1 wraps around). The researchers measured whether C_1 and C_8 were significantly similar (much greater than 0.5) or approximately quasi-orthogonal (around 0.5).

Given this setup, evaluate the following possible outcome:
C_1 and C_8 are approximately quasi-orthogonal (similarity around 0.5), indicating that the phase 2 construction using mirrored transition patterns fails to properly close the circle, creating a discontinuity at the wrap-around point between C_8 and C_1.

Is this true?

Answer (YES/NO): NO